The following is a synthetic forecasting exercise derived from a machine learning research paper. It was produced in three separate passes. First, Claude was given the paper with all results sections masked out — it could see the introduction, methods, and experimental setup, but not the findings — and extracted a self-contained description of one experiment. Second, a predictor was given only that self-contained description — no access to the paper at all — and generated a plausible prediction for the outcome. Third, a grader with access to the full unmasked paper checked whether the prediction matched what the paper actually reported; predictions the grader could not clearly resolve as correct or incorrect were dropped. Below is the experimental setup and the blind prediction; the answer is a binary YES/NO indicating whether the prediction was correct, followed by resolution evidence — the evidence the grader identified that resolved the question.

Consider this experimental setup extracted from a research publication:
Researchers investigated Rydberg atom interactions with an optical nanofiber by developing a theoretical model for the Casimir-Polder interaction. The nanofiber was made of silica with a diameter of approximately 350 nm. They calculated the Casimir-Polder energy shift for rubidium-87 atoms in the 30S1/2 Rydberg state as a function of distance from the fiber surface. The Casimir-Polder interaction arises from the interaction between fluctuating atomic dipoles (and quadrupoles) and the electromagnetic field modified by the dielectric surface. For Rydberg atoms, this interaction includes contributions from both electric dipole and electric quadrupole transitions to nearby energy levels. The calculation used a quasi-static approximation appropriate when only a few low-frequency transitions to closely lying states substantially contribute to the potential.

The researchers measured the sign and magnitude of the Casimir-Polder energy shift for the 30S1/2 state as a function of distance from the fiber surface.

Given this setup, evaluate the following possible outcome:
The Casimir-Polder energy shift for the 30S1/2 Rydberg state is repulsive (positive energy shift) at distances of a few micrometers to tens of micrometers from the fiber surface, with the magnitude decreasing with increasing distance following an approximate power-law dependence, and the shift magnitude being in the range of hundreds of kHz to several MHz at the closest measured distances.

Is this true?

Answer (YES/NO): NO